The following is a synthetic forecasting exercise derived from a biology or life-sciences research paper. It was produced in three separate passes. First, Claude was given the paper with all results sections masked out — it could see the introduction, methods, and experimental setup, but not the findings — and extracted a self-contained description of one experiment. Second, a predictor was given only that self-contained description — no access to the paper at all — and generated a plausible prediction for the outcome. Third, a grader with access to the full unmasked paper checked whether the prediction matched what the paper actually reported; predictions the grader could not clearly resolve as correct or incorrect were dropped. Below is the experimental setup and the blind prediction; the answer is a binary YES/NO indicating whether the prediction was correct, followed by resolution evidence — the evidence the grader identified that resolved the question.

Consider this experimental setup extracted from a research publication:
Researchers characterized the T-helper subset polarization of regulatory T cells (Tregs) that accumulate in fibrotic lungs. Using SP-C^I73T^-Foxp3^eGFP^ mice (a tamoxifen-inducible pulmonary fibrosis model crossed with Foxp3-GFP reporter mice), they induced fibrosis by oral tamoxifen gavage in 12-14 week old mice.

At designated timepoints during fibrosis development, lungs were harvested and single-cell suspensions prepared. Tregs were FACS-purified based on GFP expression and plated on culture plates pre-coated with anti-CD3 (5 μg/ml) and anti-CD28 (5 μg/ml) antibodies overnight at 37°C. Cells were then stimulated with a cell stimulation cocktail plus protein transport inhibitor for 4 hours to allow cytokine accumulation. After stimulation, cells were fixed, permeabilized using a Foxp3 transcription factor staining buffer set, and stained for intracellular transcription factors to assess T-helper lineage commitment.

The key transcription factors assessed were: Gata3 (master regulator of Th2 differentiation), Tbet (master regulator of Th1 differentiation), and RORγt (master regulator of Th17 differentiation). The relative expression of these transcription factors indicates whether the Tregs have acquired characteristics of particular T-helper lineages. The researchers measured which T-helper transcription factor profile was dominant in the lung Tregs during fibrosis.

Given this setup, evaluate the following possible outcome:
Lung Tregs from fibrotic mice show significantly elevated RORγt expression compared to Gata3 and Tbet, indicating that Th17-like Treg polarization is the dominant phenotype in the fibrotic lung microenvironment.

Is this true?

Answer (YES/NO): NO